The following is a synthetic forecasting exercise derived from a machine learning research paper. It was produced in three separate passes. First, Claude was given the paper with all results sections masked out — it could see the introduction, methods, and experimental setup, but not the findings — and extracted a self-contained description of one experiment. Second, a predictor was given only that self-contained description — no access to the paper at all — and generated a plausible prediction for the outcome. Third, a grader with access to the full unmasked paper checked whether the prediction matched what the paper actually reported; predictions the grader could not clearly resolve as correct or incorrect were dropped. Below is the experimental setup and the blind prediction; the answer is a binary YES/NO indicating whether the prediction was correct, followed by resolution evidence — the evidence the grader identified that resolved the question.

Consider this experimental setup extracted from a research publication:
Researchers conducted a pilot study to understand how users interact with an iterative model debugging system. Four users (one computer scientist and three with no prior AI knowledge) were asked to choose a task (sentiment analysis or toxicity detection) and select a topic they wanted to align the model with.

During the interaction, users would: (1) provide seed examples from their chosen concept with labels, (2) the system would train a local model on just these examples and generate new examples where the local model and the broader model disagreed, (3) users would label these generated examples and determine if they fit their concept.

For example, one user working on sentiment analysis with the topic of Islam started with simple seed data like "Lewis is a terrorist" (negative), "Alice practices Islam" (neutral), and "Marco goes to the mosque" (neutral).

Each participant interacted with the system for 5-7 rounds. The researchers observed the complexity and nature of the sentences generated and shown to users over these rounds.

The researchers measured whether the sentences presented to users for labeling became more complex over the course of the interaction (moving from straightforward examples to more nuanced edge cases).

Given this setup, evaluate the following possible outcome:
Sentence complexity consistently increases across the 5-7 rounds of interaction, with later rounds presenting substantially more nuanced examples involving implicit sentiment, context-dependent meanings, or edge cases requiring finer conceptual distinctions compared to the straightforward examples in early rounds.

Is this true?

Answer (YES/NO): YES